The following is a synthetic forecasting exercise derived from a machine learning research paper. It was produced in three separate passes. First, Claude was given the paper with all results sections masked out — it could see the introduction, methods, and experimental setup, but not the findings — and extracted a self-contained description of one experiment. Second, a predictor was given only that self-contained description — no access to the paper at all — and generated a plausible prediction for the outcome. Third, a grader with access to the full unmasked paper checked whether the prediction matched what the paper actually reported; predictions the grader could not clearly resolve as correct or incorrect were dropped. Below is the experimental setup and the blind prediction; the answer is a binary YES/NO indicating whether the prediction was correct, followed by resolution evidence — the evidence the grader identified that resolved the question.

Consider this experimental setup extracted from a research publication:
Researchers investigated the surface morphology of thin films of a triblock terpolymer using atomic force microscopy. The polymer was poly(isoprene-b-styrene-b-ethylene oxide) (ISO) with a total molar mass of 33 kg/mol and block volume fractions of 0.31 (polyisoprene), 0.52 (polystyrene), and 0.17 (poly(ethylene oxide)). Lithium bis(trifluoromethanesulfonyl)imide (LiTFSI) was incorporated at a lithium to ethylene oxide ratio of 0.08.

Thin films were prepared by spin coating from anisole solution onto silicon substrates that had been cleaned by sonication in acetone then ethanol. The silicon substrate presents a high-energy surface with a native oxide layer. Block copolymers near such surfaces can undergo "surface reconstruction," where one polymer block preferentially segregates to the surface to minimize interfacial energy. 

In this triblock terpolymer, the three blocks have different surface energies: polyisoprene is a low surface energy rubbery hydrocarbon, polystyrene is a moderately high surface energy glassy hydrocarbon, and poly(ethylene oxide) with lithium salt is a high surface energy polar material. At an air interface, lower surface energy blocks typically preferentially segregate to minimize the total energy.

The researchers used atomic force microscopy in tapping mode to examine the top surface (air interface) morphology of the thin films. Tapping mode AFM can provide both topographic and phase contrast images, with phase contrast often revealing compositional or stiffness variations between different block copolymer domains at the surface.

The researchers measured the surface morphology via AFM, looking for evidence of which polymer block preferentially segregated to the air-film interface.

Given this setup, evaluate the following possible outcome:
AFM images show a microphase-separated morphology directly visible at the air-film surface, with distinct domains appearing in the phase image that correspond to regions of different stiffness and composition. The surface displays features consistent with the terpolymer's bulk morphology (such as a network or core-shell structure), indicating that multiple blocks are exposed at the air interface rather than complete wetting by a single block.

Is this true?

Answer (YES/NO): YES